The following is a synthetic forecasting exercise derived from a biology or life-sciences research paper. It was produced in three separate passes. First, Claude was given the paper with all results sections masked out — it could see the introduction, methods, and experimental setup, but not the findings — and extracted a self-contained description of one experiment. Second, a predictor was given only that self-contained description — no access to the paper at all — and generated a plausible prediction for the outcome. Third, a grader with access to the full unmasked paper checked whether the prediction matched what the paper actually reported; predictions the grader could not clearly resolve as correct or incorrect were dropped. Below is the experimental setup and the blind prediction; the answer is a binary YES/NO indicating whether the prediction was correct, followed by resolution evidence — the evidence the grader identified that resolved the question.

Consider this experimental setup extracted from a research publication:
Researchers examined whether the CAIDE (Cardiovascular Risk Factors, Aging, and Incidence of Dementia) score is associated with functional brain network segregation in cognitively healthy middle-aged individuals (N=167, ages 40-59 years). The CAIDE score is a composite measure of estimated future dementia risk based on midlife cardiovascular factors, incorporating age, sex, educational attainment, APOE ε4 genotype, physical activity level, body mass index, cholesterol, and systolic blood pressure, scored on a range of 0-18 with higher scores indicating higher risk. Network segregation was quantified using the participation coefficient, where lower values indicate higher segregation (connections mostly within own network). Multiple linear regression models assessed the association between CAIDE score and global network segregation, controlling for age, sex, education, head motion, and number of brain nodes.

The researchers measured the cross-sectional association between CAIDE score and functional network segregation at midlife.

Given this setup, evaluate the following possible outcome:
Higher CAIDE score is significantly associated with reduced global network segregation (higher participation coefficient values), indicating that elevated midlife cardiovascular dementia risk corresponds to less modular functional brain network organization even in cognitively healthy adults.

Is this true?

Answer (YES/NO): NO